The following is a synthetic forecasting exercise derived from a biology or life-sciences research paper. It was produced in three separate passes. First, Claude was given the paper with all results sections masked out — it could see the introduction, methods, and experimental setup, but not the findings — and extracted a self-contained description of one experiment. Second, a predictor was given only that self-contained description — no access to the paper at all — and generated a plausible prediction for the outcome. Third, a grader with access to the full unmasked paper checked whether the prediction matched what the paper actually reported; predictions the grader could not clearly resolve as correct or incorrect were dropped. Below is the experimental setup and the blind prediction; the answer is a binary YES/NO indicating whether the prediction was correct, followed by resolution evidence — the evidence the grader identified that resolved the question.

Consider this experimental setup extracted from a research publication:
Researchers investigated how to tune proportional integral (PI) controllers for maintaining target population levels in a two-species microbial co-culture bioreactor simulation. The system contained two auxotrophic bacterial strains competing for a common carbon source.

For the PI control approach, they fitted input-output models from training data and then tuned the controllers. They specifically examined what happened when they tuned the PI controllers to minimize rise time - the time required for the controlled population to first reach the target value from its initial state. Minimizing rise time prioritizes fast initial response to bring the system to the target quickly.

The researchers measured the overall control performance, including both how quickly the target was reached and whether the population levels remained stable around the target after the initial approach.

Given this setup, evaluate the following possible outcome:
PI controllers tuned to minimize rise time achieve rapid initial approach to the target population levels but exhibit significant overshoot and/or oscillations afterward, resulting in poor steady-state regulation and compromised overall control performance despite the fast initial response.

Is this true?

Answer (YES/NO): YES